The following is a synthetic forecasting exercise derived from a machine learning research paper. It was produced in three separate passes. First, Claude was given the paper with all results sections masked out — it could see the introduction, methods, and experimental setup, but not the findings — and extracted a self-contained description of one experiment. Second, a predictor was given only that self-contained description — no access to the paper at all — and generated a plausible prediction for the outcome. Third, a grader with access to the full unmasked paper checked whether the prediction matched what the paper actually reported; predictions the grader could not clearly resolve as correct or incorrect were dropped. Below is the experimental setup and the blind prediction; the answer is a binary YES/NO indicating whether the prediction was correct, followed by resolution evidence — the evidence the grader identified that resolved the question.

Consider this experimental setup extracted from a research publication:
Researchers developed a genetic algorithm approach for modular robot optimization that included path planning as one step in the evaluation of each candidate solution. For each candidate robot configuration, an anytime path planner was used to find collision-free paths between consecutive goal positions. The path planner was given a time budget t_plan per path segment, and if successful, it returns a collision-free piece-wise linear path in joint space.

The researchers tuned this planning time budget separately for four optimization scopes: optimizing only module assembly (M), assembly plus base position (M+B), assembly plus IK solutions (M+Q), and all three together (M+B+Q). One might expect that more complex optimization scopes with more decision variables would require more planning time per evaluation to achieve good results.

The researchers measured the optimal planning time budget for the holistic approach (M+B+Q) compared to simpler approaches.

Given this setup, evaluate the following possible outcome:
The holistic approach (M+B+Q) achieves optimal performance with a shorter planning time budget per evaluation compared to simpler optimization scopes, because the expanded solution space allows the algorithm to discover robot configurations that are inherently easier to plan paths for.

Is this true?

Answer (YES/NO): YES